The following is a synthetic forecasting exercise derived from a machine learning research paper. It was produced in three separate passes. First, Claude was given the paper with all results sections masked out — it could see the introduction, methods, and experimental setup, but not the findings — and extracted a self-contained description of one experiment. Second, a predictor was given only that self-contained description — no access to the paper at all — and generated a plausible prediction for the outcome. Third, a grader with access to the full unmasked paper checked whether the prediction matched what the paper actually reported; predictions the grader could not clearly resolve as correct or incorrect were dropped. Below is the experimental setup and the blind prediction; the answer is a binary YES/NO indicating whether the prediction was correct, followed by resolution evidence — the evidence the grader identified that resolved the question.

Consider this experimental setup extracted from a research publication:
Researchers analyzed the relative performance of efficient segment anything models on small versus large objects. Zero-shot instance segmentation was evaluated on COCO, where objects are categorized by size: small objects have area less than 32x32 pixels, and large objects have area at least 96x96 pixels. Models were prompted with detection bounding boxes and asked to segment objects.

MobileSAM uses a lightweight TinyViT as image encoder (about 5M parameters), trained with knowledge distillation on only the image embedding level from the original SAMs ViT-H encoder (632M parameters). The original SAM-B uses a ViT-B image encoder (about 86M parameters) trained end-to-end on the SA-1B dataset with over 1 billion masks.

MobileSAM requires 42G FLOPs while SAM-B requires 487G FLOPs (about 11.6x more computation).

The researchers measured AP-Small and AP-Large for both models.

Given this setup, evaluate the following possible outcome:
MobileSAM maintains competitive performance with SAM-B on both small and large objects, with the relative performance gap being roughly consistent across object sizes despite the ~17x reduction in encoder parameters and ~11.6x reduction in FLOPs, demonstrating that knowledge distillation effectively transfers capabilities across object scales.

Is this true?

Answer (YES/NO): NO